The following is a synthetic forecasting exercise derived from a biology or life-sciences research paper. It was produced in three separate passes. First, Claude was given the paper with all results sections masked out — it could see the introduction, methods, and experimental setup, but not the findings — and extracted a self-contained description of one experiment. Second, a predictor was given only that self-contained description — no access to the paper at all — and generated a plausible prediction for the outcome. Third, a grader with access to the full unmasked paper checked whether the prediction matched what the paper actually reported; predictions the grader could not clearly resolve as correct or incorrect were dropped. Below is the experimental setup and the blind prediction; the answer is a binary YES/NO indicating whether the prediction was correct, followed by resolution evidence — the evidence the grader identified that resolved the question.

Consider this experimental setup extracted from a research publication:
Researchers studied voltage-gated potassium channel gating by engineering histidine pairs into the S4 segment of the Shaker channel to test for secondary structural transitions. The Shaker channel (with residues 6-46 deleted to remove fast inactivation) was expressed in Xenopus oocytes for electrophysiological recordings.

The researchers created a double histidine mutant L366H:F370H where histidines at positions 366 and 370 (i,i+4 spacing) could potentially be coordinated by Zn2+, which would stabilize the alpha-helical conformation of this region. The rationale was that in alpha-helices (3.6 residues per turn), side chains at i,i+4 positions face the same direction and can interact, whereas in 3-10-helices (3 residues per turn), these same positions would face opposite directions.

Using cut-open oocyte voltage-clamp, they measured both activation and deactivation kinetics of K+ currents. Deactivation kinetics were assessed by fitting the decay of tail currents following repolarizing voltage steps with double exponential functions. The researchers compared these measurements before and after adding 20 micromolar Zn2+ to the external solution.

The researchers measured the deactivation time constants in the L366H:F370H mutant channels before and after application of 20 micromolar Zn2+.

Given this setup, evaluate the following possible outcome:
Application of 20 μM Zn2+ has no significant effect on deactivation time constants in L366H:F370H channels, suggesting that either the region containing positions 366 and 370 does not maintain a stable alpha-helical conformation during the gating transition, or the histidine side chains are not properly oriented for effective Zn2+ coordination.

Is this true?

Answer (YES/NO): NO